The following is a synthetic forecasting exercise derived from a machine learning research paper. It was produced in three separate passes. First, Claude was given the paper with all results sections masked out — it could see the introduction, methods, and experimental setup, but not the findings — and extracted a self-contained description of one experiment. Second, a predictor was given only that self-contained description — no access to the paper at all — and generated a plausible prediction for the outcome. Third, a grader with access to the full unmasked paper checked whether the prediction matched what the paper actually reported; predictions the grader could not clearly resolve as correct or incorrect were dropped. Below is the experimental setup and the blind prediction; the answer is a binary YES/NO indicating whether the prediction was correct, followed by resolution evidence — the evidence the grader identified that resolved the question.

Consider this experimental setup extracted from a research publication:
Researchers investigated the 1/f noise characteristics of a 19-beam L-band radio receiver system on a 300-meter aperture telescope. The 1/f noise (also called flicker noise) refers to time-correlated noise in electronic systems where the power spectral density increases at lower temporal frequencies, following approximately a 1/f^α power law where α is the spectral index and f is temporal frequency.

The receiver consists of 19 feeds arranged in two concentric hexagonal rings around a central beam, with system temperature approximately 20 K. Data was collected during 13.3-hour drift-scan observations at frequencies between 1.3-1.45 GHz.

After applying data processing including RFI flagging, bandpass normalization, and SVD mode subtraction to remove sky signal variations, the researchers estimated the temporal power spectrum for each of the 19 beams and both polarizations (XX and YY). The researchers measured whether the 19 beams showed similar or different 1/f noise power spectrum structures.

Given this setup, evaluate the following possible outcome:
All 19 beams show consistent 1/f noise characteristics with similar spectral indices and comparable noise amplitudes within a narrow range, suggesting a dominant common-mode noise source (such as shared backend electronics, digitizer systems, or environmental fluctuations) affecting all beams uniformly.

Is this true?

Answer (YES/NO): NO